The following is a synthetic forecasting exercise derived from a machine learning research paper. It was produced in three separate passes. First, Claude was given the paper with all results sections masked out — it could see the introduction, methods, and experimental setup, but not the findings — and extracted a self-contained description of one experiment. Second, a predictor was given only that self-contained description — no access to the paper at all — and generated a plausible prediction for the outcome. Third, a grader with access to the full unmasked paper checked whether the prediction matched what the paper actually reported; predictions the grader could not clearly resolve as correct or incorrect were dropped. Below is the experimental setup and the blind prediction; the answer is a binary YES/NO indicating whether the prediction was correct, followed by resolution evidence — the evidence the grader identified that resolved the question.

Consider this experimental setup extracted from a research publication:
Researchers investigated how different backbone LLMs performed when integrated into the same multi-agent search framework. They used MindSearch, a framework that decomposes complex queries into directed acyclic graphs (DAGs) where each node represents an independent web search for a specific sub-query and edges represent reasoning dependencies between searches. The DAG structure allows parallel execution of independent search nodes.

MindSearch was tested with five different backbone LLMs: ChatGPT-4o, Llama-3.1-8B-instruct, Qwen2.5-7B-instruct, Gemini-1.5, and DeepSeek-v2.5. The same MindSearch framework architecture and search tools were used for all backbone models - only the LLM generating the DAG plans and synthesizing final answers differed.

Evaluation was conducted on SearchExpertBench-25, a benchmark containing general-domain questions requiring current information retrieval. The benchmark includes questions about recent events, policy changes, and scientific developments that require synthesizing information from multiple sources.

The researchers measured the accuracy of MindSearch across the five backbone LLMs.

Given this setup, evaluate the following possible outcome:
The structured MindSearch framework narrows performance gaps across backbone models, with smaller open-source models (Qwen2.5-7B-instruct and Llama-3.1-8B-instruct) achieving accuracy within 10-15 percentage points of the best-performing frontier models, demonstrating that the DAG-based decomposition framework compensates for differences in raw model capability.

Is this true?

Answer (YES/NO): NO